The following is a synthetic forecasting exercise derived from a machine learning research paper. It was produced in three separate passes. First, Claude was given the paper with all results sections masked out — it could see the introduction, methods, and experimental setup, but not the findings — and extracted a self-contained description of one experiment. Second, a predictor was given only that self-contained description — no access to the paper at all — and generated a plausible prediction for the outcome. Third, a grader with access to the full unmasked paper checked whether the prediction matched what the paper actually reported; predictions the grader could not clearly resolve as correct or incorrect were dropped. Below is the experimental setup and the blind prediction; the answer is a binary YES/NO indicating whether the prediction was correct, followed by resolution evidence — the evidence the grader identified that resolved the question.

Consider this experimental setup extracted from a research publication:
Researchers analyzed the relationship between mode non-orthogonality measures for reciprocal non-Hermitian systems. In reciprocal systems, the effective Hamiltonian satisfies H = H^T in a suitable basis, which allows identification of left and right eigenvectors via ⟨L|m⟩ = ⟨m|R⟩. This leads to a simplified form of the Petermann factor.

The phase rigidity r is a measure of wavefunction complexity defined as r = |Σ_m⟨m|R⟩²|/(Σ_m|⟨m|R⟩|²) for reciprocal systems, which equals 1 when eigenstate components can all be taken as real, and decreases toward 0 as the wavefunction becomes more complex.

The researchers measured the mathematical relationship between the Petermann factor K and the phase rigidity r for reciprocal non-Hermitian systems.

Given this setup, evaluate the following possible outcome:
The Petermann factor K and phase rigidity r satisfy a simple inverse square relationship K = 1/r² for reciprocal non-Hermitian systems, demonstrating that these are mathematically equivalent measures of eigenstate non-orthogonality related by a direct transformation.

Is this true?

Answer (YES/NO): YES